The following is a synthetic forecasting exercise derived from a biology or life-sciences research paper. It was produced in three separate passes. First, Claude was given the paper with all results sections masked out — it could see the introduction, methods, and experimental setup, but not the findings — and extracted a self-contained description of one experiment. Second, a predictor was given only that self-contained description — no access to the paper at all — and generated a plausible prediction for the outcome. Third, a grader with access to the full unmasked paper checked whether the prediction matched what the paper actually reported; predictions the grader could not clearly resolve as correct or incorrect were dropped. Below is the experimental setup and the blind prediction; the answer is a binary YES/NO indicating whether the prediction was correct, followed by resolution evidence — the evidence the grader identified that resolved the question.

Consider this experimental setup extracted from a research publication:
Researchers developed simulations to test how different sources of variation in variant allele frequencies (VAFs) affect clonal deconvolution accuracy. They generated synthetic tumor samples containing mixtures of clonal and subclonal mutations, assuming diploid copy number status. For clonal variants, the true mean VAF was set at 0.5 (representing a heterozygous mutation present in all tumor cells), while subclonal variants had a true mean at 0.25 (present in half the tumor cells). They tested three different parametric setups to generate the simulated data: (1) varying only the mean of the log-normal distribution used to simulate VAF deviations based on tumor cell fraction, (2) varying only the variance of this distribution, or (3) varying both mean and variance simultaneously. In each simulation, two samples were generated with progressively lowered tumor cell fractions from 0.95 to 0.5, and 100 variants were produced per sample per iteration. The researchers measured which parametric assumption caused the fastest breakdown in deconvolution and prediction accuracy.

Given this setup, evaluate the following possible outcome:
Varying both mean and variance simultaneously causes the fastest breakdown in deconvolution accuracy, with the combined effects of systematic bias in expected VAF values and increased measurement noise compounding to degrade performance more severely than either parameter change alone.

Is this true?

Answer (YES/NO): NO